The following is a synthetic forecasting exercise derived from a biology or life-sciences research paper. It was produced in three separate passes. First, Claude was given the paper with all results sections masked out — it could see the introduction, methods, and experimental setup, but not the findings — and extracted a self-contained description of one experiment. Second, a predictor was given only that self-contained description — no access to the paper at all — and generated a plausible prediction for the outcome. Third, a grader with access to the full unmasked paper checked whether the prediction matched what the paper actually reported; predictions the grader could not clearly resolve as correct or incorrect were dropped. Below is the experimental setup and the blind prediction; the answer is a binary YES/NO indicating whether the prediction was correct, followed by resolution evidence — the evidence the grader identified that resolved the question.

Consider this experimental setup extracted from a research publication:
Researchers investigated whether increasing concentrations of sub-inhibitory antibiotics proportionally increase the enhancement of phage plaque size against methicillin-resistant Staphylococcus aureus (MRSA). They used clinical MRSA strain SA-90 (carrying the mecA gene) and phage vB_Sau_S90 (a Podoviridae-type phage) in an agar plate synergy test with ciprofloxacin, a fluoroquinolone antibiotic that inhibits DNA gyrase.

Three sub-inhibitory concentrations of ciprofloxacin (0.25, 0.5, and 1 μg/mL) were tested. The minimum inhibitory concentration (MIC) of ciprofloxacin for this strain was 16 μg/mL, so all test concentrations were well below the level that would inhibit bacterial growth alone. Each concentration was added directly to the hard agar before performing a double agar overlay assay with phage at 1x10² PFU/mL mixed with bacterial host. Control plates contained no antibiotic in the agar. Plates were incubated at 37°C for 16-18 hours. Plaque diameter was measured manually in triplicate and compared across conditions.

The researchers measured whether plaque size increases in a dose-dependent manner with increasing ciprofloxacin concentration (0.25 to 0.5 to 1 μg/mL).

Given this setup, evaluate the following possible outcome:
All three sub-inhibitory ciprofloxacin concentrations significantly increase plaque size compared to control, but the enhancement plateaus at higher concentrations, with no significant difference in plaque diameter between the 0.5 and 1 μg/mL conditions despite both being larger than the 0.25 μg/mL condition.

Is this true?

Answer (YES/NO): NO